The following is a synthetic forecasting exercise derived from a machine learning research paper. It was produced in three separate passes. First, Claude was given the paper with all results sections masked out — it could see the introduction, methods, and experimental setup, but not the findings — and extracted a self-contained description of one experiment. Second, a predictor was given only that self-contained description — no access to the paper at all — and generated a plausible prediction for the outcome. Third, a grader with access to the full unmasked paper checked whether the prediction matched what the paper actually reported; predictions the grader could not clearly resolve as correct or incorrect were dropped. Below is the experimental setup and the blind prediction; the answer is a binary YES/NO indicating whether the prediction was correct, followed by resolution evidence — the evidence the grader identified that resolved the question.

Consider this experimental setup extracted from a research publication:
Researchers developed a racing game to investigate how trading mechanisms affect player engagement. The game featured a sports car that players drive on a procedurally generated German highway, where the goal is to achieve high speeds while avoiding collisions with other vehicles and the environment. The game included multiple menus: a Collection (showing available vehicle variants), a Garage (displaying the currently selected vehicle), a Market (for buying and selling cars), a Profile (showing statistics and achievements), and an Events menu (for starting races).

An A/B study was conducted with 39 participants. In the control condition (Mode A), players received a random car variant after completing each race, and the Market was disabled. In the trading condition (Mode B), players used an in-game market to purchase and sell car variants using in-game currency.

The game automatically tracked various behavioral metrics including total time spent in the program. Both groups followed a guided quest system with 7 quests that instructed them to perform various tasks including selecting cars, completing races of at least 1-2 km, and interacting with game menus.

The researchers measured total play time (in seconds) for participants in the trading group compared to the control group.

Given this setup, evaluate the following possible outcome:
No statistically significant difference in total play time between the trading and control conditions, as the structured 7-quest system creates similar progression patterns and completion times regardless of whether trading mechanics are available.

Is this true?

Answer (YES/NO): NO